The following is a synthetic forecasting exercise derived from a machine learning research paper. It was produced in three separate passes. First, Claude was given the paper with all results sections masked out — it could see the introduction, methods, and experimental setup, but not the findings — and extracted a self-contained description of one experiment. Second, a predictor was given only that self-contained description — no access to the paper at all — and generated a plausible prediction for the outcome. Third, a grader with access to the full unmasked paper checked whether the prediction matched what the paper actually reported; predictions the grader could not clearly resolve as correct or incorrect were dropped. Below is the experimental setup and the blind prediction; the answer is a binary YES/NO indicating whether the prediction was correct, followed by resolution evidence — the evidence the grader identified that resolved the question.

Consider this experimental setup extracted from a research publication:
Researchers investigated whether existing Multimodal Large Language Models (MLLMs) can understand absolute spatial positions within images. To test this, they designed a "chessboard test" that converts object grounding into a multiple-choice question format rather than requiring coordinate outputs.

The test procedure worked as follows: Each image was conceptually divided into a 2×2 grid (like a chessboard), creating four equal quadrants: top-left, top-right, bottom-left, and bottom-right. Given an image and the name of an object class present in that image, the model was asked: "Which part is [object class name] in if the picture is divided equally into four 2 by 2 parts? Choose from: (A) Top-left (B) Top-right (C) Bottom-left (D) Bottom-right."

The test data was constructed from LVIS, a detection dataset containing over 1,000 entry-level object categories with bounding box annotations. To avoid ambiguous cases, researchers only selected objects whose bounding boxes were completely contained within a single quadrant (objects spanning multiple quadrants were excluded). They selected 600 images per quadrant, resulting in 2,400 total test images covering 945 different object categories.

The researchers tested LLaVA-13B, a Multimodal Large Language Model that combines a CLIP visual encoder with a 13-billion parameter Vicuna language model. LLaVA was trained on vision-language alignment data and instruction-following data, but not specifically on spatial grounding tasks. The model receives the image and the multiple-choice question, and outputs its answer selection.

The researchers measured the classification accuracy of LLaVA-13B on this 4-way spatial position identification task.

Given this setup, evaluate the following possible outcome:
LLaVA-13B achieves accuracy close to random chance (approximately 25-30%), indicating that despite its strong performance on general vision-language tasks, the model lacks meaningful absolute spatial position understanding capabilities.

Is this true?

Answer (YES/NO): YES